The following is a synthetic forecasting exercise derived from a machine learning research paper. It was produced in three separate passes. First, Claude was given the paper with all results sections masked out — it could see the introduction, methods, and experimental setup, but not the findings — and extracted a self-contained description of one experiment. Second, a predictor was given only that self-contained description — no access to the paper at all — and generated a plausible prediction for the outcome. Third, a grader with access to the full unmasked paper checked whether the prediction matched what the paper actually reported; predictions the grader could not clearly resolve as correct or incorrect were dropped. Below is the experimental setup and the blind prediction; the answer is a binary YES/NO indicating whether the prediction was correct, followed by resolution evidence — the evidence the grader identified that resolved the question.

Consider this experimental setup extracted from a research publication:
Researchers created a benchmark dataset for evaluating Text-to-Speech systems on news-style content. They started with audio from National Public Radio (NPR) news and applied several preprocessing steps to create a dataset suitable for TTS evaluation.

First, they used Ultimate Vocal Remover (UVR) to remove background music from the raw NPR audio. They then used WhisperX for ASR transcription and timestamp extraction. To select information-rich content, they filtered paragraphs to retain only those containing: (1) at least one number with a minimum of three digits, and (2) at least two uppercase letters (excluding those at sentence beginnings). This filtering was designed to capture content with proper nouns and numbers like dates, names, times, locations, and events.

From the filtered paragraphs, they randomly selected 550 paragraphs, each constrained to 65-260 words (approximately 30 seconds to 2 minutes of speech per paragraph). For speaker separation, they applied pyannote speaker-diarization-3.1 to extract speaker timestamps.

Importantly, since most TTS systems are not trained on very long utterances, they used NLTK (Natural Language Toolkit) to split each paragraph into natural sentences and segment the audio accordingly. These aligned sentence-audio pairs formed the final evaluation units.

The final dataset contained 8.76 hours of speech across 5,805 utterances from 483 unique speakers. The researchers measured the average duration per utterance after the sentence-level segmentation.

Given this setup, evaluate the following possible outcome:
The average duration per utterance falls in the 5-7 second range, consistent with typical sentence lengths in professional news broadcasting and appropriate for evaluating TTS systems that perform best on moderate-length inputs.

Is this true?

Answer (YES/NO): YES